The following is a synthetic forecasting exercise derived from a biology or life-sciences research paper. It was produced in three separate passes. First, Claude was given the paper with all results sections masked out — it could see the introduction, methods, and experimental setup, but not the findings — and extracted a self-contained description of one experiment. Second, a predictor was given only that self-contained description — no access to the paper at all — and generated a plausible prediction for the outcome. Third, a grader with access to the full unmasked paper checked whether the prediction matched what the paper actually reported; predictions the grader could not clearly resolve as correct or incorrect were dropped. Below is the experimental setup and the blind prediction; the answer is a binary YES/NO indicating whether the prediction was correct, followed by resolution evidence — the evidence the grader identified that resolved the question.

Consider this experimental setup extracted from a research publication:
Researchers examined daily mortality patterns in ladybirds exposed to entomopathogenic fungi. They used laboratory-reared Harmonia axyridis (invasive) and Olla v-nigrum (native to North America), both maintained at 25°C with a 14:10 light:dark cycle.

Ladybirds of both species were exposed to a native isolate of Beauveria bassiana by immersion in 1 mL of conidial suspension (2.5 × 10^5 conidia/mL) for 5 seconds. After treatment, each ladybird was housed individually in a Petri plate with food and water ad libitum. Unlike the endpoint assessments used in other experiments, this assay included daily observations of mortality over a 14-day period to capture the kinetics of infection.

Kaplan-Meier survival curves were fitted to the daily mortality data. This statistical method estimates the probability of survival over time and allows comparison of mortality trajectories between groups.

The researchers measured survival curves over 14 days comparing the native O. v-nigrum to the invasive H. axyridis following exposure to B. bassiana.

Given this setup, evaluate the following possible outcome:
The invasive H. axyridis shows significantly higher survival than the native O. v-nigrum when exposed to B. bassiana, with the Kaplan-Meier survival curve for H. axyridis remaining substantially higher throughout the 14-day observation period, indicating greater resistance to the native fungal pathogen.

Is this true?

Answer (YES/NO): YES